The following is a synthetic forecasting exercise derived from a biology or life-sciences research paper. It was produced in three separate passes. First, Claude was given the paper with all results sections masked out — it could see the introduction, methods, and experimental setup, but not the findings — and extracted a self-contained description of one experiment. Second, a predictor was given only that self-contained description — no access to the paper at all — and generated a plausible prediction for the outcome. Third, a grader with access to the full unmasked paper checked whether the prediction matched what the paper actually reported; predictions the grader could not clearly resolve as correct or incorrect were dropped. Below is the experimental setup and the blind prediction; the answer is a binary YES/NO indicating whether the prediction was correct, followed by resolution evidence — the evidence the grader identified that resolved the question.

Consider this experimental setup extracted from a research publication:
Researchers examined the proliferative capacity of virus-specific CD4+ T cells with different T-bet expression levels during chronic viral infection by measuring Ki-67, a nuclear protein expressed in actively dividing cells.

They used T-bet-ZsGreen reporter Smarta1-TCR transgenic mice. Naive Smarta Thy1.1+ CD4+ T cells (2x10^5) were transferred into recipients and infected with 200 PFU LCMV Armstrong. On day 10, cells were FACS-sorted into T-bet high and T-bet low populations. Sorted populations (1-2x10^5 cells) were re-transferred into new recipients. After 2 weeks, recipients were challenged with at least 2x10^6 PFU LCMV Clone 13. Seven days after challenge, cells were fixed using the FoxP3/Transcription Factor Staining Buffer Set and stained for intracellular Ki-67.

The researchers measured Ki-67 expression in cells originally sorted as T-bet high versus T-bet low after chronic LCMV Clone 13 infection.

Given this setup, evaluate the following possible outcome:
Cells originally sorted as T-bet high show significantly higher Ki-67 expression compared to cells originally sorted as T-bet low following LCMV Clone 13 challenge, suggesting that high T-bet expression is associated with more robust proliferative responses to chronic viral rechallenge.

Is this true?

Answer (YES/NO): NO